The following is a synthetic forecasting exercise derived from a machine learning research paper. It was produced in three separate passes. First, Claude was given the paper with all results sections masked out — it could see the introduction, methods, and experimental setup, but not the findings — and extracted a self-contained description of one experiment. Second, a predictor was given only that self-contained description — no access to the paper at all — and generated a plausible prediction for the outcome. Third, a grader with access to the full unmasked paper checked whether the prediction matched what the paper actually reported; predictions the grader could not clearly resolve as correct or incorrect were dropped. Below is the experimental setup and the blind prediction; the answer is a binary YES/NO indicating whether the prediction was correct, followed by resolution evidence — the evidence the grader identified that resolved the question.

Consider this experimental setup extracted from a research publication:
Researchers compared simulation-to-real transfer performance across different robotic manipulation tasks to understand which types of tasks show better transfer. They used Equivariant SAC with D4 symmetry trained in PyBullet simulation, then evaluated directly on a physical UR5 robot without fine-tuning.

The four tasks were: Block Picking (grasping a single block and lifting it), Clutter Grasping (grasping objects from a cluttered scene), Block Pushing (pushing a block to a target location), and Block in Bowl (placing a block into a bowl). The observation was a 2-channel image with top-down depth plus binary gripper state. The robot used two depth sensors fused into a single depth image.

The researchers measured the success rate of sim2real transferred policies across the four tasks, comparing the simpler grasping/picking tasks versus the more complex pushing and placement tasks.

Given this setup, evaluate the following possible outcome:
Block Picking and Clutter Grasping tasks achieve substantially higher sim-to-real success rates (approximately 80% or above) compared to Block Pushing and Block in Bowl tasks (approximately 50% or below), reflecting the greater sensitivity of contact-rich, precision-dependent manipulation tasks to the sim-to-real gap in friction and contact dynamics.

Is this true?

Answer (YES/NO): NO